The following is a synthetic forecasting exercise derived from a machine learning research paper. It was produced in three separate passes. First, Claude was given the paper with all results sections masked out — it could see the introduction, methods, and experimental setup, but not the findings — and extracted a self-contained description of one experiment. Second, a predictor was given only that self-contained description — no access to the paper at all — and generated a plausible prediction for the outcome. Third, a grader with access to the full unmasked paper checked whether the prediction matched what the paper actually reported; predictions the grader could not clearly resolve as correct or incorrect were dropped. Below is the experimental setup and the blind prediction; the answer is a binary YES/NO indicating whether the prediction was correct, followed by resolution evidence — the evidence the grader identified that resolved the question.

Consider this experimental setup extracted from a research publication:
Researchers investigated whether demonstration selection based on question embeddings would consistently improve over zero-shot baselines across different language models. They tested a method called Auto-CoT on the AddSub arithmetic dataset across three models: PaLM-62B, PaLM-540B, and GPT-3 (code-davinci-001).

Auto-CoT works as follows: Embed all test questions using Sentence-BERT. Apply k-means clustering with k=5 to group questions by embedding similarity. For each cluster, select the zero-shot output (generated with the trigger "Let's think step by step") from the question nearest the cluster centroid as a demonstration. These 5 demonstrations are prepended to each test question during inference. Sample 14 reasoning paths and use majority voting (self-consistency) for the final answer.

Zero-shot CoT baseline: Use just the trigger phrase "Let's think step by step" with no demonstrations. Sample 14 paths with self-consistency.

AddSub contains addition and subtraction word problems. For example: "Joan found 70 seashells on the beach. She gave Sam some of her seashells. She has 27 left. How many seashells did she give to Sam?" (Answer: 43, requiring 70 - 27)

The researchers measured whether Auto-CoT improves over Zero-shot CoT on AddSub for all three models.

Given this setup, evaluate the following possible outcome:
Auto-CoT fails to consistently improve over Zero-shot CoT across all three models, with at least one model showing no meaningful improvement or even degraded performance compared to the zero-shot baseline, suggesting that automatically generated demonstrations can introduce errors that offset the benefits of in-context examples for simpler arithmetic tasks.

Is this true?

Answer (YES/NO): YES